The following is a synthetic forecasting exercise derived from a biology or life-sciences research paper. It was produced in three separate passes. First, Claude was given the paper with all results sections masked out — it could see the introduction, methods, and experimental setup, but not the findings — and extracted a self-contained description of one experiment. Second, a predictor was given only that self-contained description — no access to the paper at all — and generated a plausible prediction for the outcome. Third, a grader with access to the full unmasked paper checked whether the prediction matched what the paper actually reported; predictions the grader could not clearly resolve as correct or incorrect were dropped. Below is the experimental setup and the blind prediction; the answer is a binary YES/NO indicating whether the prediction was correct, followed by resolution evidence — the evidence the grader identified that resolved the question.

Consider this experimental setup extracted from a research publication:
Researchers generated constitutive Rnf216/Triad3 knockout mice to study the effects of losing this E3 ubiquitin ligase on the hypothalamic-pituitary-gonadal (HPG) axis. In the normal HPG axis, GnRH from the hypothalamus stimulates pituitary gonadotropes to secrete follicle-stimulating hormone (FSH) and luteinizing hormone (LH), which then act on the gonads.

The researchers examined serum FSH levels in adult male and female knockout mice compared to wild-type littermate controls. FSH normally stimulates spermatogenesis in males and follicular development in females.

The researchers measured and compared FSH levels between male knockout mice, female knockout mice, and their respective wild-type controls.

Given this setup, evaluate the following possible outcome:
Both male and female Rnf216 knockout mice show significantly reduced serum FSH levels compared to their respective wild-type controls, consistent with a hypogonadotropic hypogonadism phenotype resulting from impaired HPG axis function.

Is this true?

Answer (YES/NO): NO